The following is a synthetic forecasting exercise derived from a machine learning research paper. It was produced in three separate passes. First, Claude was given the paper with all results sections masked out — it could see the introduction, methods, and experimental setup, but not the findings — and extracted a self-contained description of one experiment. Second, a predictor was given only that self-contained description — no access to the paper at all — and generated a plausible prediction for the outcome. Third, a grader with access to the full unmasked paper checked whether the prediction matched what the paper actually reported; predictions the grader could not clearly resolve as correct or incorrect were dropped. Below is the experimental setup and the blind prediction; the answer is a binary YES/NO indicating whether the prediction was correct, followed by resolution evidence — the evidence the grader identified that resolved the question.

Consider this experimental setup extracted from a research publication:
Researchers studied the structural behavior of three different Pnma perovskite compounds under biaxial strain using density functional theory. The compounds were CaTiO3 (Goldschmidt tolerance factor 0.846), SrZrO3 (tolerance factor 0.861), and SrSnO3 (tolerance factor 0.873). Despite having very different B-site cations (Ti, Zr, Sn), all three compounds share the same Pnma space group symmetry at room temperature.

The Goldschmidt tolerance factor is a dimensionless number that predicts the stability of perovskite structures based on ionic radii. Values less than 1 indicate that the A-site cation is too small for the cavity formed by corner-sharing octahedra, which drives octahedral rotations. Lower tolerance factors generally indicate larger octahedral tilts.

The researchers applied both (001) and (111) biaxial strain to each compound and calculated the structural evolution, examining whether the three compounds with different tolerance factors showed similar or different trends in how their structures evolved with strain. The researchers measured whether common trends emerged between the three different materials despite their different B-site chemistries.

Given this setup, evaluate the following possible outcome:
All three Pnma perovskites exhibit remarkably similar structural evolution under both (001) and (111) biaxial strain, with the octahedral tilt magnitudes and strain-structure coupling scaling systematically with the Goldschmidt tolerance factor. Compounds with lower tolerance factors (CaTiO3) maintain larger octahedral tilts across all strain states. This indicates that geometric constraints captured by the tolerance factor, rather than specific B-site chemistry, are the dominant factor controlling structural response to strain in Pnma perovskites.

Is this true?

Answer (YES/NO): NO